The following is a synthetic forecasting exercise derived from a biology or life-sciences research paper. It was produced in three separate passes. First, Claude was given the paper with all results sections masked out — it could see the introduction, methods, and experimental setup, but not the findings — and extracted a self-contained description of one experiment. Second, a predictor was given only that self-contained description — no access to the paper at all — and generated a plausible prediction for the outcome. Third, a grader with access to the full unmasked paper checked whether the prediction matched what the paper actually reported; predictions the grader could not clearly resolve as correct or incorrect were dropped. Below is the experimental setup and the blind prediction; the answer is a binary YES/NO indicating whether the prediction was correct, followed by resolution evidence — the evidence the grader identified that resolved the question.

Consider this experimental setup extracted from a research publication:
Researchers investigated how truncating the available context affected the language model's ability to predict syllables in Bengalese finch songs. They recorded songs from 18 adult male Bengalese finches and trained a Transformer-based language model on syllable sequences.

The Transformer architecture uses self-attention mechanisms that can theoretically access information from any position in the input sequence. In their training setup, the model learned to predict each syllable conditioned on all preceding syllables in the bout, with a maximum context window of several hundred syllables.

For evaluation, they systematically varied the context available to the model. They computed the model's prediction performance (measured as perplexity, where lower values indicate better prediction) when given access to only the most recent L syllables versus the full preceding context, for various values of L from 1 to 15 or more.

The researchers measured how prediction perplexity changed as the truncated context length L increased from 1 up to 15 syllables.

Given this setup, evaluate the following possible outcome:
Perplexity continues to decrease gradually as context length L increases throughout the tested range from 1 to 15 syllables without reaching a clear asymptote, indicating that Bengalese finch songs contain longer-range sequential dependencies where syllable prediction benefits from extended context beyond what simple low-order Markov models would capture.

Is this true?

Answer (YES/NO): NO